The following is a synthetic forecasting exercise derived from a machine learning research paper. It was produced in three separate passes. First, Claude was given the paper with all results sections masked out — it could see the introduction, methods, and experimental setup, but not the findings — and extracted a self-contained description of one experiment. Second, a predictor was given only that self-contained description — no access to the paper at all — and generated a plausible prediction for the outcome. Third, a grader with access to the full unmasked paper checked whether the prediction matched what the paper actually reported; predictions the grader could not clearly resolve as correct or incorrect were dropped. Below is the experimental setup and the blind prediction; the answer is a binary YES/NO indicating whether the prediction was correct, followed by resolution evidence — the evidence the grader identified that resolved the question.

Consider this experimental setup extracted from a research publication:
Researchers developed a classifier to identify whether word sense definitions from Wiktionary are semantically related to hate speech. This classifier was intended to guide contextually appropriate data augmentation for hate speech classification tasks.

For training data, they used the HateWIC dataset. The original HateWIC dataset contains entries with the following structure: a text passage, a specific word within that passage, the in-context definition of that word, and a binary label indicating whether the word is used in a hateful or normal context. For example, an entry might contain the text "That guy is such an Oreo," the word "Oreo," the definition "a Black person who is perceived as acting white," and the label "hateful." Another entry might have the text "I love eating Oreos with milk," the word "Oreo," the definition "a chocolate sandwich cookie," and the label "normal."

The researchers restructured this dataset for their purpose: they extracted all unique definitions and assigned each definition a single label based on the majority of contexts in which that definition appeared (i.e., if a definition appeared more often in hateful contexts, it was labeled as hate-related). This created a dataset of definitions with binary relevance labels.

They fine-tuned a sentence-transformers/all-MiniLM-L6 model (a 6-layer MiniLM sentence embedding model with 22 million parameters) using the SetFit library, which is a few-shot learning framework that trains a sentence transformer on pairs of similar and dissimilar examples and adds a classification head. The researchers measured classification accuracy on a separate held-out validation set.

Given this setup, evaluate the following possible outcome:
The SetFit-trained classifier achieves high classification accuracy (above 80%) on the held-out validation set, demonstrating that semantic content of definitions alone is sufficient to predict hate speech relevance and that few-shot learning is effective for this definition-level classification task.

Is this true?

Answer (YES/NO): NO